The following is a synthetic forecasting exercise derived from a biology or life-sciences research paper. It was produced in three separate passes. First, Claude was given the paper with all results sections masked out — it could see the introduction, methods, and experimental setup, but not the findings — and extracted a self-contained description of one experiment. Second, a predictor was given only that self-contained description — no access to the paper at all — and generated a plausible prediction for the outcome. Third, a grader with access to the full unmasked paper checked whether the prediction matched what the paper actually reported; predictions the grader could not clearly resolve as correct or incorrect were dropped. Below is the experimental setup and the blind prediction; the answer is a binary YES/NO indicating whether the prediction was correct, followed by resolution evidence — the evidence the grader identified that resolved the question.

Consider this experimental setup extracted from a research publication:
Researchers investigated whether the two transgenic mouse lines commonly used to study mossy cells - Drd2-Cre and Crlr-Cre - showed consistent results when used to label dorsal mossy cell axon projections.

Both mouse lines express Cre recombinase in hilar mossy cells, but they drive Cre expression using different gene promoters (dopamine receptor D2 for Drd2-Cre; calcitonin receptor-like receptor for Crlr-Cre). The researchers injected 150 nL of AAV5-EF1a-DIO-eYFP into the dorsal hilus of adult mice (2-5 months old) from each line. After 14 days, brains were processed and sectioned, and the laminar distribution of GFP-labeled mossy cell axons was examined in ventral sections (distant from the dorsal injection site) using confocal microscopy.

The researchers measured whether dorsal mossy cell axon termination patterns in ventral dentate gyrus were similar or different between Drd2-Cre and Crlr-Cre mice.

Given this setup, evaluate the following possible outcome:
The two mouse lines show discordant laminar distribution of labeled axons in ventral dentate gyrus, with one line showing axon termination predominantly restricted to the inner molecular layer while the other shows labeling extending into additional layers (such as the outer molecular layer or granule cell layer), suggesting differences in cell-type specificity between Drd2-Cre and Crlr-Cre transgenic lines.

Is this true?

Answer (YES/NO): NO